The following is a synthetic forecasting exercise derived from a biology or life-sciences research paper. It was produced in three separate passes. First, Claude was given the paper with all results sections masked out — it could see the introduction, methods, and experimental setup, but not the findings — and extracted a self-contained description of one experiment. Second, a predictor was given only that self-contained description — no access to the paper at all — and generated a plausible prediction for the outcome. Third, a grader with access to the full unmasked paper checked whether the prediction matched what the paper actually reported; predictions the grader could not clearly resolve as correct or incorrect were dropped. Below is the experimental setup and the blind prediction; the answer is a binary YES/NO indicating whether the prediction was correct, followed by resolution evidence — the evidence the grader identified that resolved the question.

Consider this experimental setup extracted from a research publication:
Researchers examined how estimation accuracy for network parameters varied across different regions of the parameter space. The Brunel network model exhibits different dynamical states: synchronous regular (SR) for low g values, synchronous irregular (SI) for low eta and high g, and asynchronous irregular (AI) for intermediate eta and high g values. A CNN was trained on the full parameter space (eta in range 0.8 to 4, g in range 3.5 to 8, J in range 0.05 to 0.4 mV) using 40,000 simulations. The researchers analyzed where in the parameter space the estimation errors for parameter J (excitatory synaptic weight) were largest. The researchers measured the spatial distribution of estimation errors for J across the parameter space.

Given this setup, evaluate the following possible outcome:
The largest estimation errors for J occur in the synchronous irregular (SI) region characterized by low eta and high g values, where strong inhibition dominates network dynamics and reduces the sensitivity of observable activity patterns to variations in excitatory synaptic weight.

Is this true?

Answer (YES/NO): YES